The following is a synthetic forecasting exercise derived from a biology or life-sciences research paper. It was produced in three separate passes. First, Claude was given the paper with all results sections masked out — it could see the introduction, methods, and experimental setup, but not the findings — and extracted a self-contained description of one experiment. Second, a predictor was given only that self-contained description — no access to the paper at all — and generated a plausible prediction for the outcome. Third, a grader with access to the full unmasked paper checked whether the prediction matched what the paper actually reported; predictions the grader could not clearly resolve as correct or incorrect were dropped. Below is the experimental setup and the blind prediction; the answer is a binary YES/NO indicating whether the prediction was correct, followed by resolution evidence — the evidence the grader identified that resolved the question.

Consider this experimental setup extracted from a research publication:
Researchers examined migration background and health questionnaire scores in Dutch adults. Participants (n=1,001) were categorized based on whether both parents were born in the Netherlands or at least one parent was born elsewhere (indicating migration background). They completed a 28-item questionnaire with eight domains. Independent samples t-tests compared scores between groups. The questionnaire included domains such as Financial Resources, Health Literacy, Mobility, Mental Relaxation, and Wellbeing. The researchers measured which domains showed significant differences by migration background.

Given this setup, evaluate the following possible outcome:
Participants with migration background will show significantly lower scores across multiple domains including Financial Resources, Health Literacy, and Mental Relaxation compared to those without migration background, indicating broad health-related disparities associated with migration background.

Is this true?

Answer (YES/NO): NO